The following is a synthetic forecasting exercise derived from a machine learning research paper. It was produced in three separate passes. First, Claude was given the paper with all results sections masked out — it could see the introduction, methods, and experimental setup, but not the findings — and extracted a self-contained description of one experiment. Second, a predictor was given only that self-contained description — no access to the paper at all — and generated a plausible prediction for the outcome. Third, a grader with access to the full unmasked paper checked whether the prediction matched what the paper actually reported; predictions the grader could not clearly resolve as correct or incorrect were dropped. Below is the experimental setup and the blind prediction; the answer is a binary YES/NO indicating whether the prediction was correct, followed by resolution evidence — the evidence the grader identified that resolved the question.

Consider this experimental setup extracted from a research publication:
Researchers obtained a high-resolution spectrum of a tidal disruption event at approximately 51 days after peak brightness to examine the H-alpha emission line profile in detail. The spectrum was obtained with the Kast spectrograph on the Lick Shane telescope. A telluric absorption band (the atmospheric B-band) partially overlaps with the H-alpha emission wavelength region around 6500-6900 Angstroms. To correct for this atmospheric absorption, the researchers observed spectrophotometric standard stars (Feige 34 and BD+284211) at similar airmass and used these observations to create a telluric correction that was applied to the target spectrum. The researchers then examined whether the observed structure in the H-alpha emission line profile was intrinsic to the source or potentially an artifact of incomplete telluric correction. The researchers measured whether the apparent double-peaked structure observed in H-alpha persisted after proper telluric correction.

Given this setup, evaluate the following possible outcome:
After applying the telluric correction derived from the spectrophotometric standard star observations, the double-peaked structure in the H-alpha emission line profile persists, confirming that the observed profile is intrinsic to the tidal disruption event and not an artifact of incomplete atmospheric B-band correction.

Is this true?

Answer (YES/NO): YES